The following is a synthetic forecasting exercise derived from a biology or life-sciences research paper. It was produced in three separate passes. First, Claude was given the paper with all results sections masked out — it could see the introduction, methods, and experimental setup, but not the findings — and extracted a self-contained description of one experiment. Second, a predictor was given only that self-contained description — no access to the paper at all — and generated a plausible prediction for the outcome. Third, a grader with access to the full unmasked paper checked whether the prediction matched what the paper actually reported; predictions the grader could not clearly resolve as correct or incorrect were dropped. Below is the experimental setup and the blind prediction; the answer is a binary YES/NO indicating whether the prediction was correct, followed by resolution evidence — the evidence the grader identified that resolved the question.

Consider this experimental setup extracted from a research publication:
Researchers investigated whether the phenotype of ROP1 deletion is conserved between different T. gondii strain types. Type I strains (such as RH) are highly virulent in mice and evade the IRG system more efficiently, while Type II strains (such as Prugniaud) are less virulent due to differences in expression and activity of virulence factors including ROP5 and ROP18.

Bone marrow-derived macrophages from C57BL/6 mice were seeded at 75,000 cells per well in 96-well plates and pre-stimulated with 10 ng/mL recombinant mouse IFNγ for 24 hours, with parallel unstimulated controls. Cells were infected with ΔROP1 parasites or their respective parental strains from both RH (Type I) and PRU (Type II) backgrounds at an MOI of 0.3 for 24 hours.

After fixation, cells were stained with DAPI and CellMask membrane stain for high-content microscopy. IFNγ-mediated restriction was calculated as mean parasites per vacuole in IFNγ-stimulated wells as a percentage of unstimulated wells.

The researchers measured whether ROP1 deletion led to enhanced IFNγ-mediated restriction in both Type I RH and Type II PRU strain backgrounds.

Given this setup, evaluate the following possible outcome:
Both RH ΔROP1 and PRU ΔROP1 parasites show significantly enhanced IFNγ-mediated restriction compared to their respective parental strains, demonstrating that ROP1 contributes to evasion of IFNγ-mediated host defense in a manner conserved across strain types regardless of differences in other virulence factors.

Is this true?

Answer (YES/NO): YES